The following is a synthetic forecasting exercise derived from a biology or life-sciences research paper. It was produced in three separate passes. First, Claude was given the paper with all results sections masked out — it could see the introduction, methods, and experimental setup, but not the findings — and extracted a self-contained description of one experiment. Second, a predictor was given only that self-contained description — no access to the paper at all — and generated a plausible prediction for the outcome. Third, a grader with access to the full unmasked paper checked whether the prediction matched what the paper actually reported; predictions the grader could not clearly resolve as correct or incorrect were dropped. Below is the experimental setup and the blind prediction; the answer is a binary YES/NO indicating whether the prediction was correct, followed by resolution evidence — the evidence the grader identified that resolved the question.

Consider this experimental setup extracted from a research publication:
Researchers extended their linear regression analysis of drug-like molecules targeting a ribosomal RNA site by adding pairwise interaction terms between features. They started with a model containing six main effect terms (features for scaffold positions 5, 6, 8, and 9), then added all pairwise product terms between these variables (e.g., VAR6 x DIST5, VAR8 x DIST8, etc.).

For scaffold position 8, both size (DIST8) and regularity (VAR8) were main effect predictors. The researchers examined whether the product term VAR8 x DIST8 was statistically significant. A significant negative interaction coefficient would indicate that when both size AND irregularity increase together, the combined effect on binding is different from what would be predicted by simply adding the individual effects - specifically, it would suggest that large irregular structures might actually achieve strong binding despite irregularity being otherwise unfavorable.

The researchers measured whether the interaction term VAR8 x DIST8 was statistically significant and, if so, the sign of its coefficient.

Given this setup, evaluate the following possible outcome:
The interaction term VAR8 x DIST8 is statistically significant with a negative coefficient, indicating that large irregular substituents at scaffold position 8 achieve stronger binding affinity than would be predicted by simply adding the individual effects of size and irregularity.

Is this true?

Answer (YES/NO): YES